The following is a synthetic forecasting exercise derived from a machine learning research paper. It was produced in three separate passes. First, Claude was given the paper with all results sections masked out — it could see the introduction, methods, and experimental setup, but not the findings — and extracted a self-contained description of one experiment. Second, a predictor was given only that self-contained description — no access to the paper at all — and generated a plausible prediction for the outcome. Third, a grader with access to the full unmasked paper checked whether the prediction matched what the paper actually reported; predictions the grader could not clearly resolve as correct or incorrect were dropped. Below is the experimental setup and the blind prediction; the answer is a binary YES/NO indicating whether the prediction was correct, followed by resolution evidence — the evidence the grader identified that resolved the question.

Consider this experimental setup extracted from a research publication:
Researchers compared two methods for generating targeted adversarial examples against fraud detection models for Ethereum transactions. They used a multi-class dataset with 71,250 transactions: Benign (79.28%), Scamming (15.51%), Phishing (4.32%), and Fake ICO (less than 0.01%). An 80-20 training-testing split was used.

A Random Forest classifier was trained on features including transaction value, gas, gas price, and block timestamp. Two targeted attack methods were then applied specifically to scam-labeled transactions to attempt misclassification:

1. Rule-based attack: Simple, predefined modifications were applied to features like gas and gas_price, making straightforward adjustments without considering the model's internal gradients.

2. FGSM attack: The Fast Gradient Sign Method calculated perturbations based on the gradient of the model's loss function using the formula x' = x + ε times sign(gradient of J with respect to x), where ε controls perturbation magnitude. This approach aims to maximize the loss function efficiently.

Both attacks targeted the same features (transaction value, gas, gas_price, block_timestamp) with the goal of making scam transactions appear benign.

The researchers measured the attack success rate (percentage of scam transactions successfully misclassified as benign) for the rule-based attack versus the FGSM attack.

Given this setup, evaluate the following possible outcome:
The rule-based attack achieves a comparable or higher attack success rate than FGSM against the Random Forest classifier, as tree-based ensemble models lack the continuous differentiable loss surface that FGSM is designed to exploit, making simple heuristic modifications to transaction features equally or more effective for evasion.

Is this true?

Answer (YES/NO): YES